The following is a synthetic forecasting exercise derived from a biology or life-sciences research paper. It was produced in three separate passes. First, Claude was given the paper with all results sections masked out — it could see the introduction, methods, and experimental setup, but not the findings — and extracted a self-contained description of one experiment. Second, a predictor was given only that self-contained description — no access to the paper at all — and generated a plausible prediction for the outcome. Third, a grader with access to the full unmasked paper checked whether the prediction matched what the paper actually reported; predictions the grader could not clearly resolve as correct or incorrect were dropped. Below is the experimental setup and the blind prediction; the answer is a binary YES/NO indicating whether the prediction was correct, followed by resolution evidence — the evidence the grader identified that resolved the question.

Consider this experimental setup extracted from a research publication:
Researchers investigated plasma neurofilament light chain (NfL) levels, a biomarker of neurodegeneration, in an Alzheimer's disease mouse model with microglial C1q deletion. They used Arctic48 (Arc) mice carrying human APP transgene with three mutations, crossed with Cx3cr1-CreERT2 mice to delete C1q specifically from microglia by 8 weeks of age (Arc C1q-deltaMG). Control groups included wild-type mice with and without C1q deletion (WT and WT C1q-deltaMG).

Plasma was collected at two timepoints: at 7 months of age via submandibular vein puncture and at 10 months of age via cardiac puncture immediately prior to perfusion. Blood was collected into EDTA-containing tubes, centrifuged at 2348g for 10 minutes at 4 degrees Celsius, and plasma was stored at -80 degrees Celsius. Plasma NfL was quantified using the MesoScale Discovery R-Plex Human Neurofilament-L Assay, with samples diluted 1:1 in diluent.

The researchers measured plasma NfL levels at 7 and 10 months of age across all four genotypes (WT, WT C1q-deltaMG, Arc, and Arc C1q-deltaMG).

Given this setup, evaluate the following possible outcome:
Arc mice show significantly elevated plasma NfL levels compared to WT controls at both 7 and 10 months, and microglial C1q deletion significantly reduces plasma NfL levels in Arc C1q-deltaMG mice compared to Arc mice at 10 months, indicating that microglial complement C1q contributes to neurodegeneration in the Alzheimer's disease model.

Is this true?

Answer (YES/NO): NO